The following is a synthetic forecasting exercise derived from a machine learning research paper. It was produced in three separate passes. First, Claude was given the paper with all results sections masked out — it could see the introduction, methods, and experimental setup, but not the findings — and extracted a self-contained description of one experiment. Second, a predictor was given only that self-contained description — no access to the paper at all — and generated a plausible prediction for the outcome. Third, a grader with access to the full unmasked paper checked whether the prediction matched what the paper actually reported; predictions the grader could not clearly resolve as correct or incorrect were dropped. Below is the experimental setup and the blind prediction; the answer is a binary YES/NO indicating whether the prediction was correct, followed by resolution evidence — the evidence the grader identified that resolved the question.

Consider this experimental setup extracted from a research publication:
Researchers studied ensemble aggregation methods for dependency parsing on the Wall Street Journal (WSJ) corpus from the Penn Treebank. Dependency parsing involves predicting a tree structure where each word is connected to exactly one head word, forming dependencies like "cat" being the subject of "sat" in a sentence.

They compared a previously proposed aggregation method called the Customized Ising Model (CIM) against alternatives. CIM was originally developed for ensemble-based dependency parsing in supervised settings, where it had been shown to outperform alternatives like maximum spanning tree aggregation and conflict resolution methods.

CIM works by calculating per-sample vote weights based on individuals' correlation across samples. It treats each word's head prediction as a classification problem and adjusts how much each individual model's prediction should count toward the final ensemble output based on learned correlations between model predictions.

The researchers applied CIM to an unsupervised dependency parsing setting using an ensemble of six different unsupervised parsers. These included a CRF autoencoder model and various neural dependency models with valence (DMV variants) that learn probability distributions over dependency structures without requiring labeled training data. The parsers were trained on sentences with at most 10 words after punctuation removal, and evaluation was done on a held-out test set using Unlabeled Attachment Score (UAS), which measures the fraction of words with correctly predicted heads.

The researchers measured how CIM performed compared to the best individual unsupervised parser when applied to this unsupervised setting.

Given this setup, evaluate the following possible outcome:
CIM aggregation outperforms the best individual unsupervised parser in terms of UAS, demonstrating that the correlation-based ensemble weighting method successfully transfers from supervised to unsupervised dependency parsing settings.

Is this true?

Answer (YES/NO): NO